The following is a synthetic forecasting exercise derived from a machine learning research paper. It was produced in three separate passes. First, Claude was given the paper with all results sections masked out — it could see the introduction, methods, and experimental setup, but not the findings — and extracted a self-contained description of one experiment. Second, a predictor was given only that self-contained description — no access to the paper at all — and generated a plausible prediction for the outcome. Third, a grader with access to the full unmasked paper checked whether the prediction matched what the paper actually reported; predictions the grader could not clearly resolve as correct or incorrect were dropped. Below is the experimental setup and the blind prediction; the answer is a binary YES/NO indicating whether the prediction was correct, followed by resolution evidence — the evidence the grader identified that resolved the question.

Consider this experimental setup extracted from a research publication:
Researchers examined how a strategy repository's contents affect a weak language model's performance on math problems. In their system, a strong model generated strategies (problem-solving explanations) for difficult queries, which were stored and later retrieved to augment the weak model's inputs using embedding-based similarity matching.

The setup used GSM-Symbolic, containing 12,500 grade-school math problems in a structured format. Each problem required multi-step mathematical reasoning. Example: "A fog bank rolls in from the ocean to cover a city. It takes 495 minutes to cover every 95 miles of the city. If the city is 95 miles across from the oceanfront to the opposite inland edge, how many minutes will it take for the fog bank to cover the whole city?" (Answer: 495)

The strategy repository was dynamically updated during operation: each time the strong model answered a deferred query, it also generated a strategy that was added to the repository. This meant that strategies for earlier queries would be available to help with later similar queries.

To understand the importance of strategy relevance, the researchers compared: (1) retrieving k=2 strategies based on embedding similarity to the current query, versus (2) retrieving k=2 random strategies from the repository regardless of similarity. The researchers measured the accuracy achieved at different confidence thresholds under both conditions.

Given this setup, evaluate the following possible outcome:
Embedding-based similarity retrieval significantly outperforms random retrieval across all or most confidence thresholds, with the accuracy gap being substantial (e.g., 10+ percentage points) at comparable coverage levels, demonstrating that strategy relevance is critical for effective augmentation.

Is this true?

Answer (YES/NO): YES